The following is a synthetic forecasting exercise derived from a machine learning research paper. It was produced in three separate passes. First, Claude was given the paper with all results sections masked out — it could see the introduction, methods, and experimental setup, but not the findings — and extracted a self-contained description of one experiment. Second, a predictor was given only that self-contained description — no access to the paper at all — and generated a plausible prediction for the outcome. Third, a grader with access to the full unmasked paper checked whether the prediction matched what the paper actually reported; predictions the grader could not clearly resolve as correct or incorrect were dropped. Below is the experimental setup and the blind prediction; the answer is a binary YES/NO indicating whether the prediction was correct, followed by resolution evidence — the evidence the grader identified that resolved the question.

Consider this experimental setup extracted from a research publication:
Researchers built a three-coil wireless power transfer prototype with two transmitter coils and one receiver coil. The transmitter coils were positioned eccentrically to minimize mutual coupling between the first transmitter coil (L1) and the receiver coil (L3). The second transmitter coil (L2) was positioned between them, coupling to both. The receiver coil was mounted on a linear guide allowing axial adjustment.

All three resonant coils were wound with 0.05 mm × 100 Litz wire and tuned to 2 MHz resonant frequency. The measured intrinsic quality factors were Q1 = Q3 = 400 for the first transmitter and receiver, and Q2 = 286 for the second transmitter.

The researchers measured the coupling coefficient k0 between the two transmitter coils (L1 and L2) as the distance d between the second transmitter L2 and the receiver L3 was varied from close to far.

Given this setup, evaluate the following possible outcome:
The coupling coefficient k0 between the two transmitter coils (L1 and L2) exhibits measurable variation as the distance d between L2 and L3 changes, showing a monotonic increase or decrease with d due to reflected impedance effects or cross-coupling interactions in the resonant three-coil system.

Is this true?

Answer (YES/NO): NO